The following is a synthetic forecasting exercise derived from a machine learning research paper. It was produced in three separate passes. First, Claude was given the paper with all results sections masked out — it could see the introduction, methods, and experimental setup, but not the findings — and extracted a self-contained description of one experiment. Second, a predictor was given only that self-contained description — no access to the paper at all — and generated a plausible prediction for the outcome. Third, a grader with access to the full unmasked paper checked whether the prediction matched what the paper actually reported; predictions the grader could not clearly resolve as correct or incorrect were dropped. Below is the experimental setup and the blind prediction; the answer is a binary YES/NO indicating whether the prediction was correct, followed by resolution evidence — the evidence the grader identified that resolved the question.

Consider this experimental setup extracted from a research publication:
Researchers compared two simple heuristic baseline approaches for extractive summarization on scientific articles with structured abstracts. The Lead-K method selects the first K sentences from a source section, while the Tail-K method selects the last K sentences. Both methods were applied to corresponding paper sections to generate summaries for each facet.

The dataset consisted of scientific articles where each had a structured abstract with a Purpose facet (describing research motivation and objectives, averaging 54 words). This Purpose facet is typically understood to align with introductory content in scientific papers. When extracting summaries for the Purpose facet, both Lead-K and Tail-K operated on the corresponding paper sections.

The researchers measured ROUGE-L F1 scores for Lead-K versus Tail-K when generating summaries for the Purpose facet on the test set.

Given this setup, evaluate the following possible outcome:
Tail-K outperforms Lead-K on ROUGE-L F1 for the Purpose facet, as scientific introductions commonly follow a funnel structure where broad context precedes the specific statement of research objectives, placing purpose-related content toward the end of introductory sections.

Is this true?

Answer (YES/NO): YES